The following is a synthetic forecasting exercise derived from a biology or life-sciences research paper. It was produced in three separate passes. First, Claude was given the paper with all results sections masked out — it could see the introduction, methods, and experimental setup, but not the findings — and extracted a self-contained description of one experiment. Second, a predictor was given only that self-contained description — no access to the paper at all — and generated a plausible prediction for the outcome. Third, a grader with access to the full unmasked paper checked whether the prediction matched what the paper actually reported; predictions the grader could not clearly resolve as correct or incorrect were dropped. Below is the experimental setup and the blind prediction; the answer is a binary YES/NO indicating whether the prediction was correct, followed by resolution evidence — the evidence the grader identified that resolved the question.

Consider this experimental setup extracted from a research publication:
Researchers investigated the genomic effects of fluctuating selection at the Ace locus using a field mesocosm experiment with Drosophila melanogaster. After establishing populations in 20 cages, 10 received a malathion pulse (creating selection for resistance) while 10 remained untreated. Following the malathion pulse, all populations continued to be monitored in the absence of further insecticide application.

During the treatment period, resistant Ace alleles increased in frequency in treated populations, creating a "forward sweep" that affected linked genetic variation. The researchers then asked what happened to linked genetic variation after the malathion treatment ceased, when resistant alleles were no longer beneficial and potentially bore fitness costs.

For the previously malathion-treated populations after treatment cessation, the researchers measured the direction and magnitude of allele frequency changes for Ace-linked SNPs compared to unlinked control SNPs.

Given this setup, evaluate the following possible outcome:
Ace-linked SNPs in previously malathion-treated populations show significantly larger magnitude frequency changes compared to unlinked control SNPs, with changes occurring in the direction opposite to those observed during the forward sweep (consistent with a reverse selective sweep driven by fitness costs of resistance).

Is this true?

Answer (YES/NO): YES